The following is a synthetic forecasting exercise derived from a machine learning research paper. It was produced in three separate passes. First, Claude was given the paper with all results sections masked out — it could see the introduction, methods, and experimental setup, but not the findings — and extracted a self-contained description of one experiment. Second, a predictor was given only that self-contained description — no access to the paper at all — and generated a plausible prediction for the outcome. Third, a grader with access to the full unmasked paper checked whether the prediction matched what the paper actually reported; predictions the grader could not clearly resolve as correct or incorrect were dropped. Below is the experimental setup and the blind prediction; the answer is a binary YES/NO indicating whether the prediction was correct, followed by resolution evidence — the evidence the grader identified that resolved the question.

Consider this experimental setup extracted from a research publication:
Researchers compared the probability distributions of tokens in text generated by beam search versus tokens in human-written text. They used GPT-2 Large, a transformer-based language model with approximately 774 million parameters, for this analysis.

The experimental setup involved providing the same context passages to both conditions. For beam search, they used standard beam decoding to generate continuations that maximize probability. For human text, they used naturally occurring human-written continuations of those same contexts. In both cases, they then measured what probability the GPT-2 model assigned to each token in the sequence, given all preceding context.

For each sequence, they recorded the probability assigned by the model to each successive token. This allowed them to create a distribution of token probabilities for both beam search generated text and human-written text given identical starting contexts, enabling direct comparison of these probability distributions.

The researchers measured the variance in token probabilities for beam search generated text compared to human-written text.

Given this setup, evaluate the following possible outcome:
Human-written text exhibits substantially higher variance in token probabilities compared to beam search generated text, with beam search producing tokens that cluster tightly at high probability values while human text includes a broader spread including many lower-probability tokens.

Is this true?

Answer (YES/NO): YES